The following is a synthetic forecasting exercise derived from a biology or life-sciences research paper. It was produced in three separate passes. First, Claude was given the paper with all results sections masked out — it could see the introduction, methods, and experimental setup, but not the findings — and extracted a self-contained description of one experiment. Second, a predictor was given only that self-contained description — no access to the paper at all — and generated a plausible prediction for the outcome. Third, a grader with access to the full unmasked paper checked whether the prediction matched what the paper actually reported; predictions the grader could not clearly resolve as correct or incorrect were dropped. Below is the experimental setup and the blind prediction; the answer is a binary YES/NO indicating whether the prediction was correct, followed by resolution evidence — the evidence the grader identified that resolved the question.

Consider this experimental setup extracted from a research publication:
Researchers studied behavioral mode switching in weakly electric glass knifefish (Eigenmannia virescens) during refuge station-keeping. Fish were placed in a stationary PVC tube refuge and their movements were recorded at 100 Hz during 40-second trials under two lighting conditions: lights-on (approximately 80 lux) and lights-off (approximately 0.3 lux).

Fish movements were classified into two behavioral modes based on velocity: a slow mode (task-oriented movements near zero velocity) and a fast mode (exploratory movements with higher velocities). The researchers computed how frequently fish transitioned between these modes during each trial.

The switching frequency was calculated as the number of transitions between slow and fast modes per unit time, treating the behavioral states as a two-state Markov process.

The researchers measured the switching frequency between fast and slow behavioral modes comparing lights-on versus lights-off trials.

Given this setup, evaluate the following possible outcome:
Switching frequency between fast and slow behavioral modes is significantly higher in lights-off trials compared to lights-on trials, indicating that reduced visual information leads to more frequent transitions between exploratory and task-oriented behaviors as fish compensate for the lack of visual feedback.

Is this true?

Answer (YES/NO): YES